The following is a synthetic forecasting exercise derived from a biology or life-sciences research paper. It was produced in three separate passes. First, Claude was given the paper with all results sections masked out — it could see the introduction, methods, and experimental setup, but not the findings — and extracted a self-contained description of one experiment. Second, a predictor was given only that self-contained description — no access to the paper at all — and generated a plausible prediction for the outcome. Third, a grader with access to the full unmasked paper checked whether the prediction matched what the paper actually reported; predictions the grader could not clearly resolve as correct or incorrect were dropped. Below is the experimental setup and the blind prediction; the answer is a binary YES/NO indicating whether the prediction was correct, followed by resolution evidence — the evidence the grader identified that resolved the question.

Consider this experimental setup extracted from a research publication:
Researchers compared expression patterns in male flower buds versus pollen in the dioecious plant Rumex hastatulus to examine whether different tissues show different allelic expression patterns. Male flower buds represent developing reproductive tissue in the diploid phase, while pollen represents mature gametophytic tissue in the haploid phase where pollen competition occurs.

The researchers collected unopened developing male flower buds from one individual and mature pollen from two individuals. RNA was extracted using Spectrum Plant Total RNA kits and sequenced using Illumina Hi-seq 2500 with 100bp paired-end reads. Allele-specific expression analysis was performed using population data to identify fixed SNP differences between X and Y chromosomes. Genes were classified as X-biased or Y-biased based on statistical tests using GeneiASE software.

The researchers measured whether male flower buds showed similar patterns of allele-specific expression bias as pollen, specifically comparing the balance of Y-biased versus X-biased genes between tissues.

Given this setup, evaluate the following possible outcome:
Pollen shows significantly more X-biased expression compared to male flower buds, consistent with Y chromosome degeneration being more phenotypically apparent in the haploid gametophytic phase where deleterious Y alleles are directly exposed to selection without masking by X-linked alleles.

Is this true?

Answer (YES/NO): NO